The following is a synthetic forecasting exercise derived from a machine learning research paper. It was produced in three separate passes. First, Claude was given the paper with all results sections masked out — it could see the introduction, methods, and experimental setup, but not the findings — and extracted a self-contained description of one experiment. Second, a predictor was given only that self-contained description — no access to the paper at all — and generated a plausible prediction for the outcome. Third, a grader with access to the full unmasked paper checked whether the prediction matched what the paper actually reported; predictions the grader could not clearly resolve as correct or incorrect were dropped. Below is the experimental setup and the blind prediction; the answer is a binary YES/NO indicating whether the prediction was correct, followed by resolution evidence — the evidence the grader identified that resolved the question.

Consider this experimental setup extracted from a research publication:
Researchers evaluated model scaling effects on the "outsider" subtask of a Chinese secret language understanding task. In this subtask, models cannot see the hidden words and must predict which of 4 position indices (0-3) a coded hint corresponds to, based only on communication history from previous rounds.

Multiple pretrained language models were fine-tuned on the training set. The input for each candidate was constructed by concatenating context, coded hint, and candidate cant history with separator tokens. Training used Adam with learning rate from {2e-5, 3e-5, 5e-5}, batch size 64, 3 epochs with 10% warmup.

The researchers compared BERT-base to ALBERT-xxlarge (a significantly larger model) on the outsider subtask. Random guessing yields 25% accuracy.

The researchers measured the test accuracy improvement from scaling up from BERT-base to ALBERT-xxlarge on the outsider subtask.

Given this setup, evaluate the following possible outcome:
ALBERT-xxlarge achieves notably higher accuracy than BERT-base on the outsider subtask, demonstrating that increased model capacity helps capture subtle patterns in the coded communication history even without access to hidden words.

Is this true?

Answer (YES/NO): NO